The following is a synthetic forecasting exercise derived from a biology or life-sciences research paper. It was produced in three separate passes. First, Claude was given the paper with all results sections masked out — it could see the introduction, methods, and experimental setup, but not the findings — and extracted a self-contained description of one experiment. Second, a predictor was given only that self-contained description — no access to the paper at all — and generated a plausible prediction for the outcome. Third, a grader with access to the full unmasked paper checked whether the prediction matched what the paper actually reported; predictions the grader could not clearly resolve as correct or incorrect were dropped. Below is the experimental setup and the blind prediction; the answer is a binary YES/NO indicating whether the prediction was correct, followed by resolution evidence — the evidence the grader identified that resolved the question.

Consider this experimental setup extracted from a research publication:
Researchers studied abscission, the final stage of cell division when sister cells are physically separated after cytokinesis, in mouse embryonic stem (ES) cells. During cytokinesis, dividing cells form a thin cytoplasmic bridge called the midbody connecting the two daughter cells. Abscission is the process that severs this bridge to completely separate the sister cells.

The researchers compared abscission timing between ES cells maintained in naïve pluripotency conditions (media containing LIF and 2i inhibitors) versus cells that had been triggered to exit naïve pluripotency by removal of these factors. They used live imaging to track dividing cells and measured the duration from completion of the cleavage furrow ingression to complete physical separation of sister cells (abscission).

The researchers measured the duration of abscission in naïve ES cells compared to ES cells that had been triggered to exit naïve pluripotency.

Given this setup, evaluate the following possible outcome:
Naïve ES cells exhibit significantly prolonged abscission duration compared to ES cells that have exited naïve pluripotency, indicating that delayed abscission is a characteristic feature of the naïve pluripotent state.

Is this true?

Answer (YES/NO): YES